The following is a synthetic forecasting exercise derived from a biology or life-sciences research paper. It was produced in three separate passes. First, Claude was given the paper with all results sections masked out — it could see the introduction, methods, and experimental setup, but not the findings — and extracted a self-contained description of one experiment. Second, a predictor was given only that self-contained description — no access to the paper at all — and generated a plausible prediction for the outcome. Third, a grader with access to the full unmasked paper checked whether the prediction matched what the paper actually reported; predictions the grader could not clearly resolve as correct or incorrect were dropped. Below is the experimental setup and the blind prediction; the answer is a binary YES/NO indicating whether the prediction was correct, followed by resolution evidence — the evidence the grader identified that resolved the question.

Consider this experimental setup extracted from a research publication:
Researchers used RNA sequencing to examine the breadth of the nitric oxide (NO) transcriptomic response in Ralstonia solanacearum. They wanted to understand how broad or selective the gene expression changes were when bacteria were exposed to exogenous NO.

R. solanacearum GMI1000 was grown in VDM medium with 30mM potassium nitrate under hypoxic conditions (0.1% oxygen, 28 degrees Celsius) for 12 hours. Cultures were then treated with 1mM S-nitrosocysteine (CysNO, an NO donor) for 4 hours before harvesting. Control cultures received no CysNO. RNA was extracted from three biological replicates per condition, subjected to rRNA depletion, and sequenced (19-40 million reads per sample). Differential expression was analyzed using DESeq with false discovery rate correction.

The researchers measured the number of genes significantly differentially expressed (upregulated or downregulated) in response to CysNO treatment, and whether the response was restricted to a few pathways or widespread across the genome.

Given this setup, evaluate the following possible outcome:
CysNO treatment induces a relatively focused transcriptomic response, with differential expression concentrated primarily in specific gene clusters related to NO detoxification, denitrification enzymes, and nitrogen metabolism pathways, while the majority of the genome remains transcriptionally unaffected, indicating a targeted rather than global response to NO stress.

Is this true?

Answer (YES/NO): NO